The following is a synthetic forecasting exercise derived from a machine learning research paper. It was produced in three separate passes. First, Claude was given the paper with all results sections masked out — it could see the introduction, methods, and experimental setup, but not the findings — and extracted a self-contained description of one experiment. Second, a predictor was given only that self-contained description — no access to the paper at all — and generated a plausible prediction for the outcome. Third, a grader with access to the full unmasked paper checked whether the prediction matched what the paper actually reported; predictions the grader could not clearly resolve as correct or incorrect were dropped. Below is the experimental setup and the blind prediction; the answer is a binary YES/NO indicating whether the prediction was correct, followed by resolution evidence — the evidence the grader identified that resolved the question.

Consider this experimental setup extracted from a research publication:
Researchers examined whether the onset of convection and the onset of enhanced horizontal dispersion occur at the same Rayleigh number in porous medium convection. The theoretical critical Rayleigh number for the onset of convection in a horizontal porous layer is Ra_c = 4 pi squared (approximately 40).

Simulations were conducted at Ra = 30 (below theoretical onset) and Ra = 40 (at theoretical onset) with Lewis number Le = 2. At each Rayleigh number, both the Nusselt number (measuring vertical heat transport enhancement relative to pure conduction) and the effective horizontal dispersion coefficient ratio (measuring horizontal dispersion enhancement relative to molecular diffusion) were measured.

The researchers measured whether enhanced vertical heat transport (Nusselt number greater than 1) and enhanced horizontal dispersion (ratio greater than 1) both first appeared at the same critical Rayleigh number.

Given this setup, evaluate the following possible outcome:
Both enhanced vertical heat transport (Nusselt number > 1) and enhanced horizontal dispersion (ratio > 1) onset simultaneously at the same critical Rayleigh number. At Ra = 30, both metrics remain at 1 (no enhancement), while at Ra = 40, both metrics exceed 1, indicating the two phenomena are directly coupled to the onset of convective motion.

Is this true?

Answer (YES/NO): YES